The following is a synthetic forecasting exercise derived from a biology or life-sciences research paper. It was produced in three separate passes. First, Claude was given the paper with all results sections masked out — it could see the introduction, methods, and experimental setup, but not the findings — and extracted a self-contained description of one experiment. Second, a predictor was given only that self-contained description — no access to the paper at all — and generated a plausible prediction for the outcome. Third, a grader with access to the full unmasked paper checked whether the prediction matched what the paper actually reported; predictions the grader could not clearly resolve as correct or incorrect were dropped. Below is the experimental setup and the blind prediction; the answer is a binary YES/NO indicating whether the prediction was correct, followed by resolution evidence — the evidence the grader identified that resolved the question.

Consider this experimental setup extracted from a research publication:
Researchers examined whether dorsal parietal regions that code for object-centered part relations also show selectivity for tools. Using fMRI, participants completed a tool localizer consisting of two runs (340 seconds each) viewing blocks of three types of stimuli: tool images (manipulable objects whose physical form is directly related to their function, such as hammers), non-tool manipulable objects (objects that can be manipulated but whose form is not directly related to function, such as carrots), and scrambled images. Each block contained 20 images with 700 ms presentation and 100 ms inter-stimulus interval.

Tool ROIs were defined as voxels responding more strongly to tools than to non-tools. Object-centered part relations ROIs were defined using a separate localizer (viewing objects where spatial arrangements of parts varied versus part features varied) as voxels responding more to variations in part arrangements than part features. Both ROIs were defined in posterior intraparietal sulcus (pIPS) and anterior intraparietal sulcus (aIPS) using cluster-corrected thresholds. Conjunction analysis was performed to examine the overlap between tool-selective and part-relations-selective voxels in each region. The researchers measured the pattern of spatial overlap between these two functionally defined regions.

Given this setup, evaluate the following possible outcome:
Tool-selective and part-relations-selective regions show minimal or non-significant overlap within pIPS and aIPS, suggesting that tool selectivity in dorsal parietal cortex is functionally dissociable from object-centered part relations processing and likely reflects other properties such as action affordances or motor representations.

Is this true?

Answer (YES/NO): NO